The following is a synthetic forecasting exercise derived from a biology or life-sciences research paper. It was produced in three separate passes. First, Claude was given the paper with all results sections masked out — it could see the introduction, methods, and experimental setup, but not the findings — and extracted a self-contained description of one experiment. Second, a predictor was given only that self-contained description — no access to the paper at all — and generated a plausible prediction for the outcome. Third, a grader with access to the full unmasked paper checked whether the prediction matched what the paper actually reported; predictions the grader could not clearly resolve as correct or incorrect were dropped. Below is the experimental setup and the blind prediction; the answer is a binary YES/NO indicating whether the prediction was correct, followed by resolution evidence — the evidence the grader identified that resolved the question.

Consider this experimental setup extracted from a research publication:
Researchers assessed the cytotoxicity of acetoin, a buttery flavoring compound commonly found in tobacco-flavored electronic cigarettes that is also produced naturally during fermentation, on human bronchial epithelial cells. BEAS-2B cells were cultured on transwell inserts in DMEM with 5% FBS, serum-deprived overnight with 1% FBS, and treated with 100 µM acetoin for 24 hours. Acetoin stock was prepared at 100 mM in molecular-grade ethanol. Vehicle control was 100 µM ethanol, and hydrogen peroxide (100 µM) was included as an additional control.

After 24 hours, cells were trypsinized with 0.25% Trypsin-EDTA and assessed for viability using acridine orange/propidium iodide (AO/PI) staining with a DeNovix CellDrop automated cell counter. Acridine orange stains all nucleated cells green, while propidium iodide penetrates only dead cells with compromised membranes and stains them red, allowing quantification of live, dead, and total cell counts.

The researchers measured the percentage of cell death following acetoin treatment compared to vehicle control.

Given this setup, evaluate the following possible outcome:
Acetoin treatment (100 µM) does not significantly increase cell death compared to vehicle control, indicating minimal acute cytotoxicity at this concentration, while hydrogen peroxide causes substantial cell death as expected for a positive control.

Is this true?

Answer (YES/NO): NO